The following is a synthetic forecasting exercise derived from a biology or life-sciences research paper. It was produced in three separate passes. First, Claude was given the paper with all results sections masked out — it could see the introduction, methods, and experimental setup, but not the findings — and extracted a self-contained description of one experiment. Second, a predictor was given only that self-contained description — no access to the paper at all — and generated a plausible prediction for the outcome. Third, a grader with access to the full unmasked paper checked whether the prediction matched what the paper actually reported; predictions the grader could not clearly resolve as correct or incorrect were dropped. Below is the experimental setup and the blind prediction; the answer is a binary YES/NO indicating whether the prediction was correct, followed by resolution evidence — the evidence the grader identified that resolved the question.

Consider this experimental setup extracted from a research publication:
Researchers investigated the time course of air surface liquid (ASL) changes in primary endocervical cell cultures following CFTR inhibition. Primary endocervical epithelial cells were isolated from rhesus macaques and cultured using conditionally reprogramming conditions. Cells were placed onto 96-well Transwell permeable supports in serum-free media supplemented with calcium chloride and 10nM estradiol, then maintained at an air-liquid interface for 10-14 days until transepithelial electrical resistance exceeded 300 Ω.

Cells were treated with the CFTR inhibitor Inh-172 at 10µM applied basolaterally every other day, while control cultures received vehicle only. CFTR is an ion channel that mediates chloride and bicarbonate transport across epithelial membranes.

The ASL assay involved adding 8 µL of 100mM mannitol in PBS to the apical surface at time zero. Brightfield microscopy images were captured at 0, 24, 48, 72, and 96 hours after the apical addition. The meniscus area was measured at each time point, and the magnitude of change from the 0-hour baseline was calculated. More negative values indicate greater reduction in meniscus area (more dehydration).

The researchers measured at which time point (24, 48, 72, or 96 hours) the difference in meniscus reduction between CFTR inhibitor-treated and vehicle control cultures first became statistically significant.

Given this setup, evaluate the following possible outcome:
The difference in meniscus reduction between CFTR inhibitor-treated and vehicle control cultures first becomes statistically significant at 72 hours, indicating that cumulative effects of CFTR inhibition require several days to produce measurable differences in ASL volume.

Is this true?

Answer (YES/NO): NO